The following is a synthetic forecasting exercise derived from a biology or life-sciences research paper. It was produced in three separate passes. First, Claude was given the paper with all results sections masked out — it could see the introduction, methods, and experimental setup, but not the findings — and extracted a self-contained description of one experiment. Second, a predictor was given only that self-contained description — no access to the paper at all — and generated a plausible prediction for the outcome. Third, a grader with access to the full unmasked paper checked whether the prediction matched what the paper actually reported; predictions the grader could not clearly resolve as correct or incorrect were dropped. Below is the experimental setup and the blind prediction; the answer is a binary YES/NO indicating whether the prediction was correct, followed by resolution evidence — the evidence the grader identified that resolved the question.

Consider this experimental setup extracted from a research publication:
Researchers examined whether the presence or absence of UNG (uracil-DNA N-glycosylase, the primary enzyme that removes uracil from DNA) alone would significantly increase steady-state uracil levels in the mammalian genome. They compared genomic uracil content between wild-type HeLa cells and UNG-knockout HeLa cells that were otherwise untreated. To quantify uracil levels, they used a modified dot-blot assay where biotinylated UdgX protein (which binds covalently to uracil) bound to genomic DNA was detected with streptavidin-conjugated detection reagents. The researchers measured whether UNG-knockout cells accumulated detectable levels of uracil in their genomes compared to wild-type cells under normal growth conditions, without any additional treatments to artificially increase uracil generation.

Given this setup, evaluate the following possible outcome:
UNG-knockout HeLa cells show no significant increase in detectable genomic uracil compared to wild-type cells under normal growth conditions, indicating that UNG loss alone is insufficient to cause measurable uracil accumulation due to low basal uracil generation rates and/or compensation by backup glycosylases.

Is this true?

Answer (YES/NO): YES